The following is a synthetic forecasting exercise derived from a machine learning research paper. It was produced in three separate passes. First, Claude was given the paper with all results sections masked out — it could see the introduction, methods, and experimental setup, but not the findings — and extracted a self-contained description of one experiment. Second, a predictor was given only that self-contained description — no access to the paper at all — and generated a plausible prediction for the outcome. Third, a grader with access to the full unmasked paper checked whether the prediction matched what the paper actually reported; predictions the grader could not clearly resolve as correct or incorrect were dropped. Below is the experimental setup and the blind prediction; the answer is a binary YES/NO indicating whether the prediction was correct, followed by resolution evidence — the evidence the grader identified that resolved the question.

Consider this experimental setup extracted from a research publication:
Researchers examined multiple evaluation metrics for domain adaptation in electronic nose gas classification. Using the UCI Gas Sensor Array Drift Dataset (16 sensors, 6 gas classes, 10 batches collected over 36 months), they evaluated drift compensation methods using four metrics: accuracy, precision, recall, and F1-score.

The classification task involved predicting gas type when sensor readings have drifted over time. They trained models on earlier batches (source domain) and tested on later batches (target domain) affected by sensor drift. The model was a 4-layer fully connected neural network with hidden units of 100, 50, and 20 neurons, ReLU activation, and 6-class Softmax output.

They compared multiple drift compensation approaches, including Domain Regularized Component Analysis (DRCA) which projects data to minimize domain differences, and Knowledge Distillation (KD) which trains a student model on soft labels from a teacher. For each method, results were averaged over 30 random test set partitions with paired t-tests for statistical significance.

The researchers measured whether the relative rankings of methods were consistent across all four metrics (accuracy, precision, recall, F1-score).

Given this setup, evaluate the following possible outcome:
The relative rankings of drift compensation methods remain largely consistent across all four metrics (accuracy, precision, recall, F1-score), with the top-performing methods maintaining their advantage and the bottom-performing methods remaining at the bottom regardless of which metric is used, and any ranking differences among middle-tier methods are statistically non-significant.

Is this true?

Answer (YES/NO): YES